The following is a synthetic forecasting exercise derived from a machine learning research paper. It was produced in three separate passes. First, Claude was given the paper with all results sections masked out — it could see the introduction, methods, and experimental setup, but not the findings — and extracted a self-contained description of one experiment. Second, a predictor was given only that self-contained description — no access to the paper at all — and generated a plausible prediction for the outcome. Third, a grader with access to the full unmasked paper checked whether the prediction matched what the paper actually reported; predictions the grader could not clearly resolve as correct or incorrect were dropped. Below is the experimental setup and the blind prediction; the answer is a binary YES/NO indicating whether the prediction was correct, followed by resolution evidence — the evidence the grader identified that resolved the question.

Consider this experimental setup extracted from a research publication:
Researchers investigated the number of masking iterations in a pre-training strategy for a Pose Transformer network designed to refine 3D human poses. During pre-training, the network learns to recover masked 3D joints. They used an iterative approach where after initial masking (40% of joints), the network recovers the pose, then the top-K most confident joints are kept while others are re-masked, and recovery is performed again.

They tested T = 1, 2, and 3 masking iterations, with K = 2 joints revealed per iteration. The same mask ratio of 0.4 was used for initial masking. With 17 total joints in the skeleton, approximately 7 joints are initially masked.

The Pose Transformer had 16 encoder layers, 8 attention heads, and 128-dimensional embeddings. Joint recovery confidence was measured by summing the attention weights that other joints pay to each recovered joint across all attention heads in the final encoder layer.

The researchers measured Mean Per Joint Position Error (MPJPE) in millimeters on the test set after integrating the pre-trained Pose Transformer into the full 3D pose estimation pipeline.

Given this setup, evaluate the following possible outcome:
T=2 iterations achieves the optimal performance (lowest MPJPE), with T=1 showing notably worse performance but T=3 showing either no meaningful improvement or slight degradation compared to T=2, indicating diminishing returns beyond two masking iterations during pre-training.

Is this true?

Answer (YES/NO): YES